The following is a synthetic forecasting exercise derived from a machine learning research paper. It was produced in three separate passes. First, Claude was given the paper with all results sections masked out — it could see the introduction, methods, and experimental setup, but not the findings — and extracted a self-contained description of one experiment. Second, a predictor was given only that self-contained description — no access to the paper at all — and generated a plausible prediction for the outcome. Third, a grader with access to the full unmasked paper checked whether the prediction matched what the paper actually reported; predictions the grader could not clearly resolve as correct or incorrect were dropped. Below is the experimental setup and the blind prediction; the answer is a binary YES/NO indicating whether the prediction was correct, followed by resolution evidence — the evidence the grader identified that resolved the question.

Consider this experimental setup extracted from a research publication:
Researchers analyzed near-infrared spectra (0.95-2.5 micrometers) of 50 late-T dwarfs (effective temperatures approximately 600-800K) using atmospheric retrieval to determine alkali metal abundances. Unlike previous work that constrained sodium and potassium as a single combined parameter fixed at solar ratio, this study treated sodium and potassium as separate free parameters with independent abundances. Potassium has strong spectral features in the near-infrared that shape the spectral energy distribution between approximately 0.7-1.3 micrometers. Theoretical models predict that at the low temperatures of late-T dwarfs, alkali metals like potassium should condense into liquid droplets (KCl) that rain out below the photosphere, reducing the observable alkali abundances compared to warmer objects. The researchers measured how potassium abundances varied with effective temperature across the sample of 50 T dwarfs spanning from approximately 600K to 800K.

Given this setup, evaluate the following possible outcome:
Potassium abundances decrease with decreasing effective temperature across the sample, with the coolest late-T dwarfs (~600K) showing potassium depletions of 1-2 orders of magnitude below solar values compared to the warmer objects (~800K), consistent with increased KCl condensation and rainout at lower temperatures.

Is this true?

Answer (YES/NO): YES